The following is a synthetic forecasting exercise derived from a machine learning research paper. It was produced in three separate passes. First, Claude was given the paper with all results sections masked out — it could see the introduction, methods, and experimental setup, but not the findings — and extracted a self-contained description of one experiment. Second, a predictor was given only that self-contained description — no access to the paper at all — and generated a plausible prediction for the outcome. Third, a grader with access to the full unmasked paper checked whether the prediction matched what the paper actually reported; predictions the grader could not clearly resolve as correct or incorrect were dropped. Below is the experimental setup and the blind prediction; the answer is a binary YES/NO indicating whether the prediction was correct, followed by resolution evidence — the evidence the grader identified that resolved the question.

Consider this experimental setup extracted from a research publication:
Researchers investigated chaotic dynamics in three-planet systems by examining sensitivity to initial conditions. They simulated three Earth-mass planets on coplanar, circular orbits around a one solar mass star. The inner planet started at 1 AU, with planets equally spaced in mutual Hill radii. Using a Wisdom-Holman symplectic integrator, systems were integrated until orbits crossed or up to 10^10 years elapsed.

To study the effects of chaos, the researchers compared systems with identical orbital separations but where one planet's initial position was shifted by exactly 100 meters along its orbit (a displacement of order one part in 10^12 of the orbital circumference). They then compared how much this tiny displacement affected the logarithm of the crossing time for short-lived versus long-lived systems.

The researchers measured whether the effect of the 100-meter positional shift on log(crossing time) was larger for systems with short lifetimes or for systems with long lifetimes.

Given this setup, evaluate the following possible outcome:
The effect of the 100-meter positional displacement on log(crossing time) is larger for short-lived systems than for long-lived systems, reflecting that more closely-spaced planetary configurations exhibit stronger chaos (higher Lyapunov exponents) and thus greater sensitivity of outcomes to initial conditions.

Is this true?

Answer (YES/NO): NO